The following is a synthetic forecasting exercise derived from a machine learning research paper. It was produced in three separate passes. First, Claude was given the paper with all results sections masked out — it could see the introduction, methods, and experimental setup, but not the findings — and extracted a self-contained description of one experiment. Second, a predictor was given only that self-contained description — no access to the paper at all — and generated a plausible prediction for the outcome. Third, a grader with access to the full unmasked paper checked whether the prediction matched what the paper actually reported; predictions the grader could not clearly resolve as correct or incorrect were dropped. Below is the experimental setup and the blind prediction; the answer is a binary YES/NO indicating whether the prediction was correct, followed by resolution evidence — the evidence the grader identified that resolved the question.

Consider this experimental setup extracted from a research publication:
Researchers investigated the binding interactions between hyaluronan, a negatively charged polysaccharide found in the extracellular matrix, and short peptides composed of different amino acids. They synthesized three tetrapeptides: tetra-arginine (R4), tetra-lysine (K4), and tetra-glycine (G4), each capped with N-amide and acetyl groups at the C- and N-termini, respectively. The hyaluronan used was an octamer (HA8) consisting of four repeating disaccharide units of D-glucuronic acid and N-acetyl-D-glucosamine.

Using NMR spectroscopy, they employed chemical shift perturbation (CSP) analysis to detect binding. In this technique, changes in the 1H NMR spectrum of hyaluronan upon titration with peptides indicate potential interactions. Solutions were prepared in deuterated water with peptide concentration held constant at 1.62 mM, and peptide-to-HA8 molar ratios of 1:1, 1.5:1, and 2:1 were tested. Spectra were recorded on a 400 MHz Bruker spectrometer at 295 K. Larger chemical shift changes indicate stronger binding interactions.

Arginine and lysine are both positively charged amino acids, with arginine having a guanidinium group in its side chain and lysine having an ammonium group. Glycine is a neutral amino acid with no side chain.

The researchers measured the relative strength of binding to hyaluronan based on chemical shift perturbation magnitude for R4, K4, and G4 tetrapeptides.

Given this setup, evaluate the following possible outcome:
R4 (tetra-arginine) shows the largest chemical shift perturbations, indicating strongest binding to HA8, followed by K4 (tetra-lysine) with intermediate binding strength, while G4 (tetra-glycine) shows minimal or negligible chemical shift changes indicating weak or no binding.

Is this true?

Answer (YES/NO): YES